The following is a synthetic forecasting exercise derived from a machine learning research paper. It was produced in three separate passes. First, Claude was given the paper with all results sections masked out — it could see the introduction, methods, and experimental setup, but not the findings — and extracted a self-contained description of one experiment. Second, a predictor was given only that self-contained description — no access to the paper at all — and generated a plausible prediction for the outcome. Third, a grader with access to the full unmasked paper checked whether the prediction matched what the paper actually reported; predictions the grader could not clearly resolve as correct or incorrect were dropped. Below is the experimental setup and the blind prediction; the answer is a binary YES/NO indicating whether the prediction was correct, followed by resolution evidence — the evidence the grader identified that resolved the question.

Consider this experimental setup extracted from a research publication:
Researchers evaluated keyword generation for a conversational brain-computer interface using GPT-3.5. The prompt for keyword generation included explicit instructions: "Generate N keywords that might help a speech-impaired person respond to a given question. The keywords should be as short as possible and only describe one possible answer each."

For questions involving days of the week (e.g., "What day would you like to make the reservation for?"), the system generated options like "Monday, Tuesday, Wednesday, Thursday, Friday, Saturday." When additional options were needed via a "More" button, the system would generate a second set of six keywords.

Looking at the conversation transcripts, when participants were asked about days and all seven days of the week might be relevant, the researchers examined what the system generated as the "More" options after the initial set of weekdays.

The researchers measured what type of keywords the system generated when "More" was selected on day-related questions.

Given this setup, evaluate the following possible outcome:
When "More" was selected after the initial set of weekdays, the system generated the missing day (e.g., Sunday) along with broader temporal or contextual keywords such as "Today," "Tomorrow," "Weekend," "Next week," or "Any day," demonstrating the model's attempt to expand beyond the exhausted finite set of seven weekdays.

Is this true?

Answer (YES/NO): YES